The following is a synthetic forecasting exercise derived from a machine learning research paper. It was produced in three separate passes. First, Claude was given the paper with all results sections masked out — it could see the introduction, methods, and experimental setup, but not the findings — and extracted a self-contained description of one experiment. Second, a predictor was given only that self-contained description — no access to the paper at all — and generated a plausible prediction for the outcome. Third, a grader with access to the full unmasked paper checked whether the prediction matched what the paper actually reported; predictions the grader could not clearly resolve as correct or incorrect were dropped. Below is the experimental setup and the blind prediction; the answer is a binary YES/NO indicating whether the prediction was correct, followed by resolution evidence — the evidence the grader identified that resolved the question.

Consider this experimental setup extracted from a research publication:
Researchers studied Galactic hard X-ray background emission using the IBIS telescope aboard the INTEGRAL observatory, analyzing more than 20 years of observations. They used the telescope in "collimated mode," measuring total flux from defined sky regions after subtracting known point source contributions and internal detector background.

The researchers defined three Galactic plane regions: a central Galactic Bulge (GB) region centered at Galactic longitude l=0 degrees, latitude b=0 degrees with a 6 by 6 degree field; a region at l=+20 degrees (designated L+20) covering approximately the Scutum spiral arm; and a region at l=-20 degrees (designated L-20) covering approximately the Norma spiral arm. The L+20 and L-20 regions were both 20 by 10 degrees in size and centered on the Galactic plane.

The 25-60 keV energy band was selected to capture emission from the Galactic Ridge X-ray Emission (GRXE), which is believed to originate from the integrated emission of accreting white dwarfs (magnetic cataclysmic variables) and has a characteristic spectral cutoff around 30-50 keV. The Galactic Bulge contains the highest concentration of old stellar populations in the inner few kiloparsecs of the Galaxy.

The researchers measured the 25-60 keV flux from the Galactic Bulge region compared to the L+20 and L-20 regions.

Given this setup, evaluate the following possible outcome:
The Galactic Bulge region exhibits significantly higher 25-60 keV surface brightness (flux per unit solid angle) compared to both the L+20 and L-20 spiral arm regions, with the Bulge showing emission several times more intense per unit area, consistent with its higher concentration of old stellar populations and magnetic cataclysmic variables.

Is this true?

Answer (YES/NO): NO